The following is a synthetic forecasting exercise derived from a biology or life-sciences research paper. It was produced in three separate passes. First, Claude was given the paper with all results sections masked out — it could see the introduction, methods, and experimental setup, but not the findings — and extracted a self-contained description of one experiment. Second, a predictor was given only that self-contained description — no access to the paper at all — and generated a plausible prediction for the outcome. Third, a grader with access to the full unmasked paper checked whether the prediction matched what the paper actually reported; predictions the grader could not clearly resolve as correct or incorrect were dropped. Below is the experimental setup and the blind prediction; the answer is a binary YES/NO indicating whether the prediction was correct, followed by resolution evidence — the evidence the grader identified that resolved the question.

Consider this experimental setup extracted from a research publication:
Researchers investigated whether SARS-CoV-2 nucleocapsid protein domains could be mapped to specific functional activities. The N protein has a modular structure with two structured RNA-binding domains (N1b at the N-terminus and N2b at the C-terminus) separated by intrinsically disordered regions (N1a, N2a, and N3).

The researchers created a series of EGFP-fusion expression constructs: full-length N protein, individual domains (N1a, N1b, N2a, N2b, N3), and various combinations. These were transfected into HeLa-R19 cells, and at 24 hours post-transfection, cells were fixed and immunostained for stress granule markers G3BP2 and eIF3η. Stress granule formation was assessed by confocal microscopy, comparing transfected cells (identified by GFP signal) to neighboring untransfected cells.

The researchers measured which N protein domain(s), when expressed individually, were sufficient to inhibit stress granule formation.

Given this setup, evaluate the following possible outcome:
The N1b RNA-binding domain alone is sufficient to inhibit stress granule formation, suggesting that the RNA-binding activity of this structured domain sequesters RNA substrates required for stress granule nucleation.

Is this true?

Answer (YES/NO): NO